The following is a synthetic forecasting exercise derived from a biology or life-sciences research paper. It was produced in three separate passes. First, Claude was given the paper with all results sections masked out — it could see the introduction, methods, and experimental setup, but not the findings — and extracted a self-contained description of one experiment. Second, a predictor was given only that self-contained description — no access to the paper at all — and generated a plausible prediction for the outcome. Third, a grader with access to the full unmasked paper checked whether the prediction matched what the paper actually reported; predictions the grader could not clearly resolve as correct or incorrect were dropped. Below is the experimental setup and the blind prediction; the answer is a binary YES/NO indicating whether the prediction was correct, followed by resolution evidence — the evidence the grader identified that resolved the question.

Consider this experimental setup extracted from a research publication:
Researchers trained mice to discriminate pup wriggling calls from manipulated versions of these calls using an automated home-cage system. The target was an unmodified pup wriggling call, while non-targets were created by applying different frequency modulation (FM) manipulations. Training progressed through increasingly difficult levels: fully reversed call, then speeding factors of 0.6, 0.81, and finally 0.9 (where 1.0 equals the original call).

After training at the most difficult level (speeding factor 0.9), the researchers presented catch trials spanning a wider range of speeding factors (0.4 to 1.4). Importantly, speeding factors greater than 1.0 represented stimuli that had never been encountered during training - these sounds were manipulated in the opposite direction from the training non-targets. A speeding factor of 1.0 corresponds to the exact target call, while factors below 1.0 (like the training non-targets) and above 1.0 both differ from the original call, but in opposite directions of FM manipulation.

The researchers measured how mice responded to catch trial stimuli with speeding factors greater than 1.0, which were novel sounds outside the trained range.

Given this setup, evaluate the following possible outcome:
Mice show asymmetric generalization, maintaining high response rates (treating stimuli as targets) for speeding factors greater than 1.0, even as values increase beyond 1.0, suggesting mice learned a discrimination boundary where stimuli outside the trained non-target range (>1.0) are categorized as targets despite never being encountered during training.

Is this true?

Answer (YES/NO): NO